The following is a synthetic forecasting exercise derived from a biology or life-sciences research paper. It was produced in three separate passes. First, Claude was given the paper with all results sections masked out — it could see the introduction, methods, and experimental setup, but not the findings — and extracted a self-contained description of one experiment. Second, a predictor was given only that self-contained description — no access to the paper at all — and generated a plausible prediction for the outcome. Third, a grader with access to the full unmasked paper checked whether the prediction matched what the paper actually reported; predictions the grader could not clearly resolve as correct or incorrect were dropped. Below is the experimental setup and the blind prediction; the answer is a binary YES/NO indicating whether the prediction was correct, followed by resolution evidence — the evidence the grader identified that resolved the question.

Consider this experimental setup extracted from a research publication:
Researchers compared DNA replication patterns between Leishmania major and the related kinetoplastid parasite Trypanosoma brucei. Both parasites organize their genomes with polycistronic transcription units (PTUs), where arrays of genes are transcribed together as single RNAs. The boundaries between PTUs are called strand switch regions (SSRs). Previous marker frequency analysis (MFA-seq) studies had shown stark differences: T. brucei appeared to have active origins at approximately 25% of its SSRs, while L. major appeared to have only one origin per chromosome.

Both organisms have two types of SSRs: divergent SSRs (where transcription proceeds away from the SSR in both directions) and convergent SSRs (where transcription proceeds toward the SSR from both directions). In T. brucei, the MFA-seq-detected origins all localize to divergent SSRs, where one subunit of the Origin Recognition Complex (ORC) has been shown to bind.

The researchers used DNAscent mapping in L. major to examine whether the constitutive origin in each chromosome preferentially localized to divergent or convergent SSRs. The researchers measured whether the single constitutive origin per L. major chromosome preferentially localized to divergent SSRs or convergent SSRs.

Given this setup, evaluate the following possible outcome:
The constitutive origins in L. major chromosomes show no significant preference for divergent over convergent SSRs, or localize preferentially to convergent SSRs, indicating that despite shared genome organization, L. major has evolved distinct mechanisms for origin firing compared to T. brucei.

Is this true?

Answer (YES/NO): YES